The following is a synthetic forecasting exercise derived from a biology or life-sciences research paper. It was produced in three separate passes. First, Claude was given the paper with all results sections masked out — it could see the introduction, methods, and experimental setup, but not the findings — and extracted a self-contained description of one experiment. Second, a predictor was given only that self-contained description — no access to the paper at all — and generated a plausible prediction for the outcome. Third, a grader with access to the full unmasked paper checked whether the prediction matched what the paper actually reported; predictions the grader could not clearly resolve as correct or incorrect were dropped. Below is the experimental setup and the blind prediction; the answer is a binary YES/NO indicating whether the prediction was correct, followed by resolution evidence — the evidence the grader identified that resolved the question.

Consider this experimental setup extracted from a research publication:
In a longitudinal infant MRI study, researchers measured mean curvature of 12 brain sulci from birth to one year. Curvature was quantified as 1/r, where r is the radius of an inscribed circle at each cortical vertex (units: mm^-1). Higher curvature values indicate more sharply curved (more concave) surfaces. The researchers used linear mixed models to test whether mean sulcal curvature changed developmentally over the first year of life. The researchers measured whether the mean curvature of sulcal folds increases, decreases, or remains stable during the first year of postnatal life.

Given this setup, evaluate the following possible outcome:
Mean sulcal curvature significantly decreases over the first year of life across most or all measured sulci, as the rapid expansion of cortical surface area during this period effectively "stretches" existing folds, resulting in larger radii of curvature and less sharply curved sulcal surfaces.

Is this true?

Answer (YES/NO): NO